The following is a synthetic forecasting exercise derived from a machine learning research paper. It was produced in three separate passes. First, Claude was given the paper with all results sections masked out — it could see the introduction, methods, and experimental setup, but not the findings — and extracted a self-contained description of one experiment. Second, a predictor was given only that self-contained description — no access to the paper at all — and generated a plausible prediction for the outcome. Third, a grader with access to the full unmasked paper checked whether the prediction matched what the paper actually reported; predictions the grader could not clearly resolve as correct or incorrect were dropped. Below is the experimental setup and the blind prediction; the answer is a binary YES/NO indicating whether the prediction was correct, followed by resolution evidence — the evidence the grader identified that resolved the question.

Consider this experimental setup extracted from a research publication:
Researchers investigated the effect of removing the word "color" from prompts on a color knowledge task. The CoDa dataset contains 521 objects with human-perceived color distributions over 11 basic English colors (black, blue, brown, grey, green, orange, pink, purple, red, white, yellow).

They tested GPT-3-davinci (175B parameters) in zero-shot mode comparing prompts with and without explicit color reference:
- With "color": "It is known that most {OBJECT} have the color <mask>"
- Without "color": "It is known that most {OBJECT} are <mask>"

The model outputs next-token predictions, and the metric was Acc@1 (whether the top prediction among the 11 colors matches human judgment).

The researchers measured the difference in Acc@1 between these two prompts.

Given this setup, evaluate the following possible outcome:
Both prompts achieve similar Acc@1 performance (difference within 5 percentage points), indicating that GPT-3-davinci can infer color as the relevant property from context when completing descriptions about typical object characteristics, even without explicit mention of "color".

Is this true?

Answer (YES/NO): NO